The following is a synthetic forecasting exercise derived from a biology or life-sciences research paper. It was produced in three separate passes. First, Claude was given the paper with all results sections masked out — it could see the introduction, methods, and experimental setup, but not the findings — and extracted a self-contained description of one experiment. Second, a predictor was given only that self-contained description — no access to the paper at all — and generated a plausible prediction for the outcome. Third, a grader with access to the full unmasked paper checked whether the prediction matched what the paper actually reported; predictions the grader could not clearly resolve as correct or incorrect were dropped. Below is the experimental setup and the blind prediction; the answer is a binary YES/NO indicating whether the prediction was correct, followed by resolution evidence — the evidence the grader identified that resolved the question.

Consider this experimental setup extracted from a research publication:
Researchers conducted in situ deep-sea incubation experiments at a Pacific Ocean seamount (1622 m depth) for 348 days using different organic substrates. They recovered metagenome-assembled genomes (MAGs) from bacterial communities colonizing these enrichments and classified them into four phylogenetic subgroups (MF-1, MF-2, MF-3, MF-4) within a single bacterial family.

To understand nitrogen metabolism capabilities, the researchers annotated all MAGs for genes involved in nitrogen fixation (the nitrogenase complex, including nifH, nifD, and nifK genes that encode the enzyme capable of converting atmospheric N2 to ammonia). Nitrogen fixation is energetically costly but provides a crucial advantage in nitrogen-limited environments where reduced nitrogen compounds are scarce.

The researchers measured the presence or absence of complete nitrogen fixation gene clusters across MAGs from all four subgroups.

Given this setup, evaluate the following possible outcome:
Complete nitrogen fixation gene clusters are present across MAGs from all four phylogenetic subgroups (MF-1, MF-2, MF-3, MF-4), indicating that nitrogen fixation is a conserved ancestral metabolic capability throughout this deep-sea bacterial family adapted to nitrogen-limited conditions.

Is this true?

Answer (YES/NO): NO